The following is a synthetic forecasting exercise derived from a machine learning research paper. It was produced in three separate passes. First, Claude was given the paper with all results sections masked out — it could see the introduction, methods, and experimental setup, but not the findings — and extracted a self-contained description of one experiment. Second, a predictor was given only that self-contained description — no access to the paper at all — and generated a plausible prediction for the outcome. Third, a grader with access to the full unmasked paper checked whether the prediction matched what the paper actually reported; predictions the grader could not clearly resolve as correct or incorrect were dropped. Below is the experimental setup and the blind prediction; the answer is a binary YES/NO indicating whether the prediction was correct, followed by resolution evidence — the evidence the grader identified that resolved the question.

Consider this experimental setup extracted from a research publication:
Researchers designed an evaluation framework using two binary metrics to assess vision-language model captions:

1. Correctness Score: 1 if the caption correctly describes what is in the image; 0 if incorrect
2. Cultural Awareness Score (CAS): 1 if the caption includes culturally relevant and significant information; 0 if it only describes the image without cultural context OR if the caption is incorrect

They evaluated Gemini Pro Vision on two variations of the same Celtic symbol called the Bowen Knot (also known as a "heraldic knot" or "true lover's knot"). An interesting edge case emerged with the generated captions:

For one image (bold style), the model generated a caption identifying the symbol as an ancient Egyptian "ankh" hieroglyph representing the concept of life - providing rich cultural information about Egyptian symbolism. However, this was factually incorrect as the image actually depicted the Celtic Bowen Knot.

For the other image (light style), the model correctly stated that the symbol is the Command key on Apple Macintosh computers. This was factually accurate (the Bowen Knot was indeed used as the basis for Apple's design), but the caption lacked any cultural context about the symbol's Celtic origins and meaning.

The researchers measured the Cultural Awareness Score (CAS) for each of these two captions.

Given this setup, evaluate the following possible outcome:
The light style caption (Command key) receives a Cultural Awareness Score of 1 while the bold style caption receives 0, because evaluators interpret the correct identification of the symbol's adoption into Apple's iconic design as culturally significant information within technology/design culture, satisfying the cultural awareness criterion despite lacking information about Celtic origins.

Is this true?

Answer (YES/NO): NO